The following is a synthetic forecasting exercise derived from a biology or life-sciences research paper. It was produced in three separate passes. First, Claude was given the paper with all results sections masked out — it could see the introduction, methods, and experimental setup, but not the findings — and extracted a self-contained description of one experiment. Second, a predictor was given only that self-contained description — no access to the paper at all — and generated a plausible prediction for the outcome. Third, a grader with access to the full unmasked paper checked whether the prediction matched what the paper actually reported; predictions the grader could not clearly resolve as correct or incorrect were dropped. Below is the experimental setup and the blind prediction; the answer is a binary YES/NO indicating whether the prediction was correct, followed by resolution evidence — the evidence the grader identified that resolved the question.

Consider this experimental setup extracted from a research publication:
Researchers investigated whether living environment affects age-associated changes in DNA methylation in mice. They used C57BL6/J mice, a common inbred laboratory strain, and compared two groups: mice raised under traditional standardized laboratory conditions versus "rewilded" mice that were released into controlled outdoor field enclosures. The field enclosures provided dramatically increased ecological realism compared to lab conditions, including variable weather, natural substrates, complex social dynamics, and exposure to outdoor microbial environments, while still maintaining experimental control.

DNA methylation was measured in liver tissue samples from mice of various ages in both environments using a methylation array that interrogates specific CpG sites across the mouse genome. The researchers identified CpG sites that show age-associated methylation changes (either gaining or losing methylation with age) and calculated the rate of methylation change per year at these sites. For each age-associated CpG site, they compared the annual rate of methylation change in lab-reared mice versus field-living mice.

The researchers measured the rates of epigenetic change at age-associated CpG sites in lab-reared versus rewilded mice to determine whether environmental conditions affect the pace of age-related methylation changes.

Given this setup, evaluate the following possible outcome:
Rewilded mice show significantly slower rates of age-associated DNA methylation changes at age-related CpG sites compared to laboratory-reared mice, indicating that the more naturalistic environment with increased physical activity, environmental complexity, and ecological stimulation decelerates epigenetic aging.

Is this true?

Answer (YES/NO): NO